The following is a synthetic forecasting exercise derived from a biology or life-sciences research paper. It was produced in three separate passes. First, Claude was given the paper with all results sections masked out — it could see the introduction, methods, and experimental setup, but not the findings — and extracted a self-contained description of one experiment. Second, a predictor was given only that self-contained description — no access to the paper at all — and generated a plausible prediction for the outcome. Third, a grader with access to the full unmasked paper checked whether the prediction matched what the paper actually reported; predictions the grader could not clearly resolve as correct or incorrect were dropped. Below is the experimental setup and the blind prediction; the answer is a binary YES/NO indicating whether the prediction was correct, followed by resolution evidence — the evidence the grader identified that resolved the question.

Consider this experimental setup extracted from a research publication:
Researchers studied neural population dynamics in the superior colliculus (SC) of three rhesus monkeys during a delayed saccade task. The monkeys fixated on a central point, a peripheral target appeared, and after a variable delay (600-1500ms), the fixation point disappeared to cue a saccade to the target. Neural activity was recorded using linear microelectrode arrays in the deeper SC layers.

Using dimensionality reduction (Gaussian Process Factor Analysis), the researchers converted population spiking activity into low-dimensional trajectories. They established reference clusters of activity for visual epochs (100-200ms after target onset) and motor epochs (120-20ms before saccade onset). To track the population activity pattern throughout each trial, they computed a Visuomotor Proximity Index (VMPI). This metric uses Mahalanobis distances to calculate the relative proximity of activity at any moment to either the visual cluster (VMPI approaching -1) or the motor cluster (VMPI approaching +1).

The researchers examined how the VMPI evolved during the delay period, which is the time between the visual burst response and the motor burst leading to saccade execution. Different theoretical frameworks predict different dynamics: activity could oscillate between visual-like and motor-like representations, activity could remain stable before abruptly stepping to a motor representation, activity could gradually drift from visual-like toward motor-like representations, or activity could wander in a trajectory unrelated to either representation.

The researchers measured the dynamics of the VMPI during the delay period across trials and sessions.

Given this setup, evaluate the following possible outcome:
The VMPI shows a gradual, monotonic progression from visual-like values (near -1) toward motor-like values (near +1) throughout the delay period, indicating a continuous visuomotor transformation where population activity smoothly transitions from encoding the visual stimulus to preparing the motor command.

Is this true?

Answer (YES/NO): YES